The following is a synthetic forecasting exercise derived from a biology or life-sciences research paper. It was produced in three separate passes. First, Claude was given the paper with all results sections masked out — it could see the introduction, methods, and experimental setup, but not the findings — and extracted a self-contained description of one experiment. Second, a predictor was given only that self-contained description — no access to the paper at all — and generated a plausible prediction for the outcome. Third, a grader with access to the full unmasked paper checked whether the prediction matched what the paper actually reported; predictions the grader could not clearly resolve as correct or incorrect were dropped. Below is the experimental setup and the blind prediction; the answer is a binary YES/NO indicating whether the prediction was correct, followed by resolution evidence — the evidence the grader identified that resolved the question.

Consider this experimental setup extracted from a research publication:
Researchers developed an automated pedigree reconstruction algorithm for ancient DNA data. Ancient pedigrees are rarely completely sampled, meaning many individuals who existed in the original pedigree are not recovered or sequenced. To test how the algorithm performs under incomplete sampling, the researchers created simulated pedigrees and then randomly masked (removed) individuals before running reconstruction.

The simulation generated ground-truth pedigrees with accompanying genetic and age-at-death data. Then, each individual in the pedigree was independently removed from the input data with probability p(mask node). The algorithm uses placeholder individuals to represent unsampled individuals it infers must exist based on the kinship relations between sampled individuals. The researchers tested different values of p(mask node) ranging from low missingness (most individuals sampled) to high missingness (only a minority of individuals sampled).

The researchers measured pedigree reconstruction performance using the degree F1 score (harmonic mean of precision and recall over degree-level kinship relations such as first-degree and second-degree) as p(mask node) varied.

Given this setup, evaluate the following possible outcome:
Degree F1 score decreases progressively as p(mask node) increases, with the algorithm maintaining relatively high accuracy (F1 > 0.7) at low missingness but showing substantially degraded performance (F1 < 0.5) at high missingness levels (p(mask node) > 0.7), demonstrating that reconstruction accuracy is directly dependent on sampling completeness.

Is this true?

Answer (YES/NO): NO